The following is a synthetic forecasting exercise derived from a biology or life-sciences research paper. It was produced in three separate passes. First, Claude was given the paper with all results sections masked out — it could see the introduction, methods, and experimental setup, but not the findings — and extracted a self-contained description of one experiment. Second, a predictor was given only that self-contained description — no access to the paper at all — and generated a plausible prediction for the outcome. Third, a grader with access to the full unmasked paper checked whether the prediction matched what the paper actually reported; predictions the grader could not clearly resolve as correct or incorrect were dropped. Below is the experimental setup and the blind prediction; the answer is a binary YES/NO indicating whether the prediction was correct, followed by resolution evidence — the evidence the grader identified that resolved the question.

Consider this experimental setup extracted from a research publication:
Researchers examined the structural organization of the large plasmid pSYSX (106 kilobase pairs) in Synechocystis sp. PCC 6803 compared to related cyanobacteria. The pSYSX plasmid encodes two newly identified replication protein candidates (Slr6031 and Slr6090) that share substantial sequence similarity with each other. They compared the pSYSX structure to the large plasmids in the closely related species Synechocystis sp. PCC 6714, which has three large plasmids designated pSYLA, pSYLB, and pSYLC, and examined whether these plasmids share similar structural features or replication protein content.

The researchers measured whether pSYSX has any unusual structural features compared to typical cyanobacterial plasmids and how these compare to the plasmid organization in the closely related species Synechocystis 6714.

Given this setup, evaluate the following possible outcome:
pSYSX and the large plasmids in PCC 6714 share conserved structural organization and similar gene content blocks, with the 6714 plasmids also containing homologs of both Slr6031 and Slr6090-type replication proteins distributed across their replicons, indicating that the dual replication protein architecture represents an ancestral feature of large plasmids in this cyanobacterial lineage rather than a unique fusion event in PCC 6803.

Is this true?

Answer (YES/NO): NO